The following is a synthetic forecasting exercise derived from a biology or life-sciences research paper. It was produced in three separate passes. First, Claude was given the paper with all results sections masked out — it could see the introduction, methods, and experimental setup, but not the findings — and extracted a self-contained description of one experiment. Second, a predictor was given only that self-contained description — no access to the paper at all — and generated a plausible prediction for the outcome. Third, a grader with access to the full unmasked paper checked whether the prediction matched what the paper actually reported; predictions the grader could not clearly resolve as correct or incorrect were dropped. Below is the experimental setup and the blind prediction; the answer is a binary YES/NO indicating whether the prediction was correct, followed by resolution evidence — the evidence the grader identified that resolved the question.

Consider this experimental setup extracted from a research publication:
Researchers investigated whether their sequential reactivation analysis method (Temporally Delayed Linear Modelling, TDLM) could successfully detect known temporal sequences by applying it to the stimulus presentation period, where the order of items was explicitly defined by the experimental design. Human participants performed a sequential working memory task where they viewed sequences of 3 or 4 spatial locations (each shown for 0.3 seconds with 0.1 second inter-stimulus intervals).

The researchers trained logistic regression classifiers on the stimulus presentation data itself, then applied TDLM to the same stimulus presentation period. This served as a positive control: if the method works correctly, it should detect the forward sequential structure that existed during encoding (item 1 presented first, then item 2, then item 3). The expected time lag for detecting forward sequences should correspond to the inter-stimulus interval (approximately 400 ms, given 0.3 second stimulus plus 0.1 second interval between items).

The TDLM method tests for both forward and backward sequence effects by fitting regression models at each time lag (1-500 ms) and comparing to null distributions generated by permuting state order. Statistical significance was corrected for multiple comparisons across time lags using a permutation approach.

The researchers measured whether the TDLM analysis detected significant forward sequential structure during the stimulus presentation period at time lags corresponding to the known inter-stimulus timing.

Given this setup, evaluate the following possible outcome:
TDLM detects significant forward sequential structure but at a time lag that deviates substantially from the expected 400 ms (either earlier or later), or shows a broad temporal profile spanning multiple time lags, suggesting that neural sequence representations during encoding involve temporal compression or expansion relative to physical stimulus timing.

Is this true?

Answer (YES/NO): NO